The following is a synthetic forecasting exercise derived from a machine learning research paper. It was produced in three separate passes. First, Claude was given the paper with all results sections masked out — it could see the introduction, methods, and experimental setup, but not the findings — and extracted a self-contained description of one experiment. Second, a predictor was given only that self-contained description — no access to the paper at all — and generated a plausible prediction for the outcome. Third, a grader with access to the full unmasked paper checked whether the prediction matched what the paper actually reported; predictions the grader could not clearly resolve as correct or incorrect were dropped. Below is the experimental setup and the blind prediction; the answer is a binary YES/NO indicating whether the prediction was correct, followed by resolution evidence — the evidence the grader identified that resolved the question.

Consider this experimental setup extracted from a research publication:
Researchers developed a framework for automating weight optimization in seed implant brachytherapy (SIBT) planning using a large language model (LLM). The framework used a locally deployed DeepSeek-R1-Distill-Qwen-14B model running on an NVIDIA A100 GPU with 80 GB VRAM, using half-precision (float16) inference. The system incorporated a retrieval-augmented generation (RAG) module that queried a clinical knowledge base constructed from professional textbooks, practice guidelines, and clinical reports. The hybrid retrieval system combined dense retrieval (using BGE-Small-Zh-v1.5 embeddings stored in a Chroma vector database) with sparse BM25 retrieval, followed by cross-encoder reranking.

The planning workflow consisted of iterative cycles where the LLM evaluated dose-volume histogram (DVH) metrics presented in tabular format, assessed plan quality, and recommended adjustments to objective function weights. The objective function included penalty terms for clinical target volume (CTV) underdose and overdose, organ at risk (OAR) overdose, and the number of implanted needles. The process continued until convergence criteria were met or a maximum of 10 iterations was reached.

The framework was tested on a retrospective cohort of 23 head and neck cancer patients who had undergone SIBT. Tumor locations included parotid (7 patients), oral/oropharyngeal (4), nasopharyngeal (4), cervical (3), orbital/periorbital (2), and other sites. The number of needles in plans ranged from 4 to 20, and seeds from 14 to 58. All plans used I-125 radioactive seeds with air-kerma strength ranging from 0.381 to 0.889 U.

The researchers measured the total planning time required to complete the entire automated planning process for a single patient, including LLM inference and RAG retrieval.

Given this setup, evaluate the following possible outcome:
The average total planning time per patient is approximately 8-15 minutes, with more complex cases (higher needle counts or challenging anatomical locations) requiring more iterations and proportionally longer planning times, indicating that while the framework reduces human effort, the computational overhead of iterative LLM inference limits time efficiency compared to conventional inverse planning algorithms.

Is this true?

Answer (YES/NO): NO